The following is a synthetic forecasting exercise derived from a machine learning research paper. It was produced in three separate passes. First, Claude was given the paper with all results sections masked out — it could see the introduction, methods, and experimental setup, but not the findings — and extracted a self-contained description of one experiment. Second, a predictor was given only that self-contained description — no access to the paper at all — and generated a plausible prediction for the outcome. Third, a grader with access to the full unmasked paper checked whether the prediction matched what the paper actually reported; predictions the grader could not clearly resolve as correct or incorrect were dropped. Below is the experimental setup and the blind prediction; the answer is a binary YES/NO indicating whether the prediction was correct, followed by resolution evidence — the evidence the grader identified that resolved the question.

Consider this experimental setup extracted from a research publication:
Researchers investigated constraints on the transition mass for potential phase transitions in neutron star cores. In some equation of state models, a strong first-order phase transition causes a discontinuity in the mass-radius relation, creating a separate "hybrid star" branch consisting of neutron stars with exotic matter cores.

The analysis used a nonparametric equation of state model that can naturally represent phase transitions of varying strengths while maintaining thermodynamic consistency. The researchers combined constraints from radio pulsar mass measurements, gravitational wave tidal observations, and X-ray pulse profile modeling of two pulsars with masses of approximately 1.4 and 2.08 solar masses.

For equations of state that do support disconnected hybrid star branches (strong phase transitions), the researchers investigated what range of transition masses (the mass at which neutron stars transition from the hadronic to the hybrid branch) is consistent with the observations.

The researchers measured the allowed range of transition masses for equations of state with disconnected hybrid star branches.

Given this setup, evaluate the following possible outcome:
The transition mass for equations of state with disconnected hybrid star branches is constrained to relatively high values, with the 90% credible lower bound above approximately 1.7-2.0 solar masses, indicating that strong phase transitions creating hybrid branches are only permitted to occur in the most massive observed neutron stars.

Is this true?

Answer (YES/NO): NO